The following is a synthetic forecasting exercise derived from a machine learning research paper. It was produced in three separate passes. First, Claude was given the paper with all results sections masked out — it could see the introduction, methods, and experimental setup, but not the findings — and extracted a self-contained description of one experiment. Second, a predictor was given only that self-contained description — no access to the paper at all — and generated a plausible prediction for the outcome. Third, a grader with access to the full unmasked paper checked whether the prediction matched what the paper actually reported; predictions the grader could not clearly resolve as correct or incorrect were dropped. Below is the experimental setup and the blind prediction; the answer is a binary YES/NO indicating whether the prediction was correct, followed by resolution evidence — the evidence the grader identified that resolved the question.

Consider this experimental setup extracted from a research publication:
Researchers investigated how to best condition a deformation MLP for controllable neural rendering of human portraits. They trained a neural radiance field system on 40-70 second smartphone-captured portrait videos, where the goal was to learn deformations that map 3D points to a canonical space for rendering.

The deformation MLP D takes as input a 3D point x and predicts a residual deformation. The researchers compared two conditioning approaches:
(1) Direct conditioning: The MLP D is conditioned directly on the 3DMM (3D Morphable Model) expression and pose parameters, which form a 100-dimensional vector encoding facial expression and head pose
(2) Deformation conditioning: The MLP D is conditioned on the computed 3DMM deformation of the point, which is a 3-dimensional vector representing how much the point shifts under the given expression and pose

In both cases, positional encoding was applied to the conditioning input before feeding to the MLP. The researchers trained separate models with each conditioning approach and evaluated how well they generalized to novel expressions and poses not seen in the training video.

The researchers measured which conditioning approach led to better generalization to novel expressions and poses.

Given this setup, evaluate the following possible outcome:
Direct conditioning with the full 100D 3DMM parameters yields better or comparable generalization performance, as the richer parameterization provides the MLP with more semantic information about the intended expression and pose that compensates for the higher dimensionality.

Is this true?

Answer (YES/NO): NO